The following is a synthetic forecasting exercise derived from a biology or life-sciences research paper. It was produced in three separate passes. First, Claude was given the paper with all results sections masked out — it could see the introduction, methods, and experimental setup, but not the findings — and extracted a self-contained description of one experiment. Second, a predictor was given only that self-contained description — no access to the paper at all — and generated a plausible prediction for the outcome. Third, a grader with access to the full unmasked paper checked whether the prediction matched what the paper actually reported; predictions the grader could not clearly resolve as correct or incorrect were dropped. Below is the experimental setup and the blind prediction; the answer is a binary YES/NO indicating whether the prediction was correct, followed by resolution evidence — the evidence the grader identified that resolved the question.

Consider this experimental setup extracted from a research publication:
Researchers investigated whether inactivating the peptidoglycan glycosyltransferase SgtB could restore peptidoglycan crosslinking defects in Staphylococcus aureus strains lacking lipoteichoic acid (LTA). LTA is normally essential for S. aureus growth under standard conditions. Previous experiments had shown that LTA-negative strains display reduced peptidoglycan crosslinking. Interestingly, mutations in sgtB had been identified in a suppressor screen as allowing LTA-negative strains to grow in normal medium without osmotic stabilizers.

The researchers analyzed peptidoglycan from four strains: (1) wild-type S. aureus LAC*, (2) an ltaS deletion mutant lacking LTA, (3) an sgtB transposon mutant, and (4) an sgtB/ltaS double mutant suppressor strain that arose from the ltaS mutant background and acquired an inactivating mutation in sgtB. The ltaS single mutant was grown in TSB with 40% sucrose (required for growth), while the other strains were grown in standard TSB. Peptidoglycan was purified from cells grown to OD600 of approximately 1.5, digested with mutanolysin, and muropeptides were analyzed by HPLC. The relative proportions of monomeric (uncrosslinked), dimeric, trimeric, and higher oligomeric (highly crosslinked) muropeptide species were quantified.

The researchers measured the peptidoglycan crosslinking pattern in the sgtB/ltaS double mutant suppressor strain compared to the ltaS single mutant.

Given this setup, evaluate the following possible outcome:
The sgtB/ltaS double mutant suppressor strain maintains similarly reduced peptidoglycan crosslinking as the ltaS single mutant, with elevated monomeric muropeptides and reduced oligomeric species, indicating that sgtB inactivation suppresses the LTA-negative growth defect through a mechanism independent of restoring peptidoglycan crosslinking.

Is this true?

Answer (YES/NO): NO